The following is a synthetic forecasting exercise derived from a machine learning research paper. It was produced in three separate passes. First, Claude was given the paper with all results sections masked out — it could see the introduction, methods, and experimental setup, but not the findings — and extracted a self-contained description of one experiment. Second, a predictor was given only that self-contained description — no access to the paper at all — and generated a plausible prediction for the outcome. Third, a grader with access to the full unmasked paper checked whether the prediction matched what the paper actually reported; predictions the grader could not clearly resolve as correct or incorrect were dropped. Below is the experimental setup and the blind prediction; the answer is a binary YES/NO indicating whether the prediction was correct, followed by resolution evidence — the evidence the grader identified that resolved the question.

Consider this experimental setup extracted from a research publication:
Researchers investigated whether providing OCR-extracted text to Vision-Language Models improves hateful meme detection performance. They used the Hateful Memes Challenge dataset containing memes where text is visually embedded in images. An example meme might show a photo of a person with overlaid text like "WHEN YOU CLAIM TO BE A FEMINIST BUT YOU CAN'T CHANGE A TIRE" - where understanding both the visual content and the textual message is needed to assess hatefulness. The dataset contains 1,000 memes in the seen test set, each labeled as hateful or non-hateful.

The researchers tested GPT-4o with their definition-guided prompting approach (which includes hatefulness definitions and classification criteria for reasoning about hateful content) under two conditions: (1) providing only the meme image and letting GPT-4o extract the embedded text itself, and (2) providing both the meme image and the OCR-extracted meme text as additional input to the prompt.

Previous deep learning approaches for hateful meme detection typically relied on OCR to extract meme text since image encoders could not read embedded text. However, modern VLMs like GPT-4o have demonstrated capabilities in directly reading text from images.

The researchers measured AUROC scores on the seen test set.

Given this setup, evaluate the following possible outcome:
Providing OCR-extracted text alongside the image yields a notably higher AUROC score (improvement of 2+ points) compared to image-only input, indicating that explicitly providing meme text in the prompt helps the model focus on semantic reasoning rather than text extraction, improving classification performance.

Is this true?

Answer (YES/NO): NO